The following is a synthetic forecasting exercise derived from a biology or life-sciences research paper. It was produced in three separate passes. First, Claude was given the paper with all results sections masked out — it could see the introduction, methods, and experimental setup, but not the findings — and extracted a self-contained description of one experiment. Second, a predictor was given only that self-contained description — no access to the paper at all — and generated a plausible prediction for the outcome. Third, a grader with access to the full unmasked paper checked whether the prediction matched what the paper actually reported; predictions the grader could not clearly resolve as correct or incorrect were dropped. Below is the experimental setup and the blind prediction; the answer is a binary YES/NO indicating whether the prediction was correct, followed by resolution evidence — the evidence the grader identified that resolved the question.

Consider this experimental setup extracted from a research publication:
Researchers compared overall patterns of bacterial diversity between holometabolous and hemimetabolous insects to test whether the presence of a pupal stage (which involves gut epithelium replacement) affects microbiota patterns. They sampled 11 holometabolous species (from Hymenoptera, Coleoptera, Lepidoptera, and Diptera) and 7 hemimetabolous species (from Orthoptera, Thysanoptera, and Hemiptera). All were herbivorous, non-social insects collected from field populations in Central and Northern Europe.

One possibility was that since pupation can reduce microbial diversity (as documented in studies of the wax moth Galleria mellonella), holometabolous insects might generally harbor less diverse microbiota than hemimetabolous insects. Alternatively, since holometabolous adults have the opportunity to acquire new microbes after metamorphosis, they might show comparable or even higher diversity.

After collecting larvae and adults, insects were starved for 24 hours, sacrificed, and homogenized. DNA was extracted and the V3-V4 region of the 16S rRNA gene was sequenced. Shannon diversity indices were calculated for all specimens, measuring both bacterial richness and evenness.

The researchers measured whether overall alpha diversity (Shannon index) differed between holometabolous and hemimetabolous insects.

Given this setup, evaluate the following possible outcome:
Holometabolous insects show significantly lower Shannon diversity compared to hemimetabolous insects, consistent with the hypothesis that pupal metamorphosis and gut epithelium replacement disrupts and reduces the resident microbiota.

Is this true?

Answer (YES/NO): NO